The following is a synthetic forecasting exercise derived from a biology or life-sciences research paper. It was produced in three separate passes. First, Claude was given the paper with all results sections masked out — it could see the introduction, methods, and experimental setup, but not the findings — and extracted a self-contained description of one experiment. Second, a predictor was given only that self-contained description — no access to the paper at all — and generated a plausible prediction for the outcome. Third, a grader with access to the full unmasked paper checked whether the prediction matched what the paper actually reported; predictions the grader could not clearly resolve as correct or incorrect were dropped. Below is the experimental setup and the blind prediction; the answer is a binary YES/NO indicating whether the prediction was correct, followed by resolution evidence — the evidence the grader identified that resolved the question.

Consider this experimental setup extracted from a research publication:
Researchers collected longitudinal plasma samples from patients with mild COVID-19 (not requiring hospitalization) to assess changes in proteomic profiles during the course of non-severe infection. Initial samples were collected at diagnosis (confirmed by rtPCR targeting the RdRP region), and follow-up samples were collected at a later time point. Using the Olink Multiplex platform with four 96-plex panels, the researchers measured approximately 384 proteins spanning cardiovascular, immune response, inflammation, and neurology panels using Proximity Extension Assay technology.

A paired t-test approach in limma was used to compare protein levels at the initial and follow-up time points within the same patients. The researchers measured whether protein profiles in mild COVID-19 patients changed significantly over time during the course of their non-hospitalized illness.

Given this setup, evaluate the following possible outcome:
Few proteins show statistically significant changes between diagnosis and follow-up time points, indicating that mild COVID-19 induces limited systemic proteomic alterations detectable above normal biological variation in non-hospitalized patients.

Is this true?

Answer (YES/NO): NO